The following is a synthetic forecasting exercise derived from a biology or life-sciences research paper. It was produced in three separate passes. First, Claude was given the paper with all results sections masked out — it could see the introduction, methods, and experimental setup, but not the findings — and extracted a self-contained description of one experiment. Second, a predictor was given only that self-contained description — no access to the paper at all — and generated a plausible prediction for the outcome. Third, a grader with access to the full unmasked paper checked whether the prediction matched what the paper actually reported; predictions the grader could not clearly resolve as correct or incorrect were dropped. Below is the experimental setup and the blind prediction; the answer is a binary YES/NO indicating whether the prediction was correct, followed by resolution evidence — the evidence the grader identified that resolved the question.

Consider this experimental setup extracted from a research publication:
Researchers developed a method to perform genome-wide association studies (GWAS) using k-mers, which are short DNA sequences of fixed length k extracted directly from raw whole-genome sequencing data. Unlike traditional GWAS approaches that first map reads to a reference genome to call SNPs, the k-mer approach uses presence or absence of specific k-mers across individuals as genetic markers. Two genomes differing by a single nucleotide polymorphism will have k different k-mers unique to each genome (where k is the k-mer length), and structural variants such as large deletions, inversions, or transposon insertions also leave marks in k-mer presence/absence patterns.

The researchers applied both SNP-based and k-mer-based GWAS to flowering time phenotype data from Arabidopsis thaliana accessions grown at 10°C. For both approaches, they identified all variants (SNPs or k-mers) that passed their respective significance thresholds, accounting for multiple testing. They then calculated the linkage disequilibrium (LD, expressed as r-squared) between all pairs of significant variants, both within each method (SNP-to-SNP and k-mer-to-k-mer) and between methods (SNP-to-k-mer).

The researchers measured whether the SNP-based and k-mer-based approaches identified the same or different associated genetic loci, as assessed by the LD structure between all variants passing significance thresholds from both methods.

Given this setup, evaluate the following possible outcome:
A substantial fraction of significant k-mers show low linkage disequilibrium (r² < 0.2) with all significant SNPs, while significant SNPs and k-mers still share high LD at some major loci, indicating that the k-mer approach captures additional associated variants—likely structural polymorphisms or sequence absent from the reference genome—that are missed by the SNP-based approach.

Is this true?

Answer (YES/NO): NO